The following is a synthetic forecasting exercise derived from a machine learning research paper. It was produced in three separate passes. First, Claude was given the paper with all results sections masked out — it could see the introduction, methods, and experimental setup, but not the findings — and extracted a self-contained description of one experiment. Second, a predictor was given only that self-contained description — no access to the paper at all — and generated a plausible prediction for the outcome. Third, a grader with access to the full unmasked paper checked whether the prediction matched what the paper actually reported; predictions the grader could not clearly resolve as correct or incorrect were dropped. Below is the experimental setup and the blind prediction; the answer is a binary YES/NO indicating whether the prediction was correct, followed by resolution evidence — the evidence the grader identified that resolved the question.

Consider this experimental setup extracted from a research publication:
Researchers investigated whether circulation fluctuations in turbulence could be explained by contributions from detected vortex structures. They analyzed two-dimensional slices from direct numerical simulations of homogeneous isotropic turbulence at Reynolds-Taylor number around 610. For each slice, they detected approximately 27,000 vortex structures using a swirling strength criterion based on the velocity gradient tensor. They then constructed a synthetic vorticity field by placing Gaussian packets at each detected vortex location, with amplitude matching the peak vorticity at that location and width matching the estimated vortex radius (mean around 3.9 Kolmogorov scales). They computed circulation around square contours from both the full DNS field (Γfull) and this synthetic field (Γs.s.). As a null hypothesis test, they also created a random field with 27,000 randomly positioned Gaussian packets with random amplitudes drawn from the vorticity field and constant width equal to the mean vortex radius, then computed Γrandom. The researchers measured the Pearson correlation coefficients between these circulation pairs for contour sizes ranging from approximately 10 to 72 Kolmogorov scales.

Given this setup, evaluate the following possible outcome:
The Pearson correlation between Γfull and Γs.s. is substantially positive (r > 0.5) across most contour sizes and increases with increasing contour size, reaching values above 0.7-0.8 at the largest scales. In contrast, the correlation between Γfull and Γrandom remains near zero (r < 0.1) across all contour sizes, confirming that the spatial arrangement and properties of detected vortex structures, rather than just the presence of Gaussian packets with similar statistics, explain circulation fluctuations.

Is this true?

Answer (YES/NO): NO